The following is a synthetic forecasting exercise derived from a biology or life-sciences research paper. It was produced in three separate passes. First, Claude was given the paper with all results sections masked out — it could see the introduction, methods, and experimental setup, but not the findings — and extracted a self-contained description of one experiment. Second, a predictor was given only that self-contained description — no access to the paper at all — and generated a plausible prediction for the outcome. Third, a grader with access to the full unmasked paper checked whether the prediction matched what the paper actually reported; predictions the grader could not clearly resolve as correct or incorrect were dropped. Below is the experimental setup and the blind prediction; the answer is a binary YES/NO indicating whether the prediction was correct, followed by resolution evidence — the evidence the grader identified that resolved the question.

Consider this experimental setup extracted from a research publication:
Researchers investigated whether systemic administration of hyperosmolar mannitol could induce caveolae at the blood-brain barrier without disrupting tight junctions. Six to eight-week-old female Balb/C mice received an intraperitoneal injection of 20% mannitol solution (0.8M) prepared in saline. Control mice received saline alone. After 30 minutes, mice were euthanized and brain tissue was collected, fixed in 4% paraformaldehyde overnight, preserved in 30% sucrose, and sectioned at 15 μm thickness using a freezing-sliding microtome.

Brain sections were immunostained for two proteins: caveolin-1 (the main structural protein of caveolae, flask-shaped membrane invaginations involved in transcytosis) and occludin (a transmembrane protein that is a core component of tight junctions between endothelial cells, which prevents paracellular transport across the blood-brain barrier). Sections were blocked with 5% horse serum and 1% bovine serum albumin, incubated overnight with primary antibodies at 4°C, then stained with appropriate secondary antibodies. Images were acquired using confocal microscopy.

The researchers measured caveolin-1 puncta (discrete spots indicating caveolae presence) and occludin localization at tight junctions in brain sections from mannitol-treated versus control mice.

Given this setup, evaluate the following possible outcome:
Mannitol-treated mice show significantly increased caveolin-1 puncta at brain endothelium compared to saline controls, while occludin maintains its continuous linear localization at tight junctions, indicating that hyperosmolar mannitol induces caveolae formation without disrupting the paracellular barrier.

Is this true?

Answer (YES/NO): YES